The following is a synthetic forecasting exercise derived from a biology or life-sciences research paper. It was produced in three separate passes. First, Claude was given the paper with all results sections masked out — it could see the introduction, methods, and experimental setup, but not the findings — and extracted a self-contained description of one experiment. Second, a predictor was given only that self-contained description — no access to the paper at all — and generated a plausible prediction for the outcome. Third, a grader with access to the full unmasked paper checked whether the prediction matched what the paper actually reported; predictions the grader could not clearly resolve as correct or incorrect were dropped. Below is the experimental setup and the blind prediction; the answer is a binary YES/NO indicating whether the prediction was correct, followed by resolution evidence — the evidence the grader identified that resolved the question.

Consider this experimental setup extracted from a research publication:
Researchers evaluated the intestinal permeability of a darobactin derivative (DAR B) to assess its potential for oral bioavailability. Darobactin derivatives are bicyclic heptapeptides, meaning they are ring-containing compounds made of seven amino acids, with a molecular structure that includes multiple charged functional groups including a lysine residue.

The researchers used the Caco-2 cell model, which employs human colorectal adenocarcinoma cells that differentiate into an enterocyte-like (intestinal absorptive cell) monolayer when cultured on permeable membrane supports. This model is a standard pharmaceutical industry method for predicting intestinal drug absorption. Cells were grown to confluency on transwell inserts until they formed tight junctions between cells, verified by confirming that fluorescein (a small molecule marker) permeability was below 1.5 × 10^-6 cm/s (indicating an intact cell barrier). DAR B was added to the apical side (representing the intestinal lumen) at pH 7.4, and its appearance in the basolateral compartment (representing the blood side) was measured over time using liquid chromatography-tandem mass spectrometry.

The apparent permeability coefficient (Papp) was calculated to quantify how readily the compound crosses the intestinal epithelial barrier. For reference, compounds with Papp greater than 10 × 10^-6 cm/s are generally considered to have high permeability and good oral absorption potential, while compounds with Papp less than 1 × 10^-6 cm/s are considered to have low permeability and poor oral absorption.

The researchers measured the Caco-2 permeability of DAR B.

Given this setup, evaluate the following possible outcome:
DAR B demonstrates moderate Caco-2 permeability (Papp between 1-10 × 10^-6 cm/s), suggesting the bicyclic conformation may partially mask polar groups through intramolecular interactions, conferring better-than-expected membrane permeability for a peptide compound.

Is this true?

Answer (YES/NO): NO